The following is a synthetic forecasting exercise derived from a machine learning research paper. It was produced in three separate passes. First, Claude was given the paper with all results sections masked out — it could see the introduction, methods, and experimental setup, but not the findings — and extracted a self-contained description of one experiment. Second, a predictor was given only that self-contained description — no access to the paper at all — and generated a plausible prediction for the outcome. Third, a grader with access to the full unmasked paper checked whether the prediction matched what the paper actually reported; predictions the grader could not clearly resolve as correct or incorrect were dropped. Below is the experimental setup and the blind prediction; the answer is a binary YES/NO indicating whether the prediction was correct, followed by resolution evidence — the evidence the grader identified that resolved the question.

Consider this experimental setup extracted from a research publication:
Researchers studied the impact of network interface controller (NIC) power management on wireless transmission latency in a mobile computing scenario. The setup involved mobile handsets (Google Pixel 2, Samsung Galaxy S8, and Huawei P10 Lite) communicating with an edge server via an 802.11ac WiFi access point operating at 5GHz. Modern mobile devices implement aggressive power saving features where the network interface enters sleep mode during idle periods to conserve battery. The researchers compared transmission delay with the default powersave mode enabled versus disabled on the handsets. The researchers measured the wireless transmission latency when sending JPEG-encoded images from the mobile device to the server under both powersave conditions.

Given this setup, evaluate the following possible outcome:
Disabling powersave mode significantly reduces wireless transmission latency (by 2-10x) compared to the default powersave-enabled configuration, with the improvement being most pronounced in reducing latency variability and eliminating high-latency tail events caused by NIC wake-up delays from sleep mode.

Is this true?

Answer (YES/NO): NO